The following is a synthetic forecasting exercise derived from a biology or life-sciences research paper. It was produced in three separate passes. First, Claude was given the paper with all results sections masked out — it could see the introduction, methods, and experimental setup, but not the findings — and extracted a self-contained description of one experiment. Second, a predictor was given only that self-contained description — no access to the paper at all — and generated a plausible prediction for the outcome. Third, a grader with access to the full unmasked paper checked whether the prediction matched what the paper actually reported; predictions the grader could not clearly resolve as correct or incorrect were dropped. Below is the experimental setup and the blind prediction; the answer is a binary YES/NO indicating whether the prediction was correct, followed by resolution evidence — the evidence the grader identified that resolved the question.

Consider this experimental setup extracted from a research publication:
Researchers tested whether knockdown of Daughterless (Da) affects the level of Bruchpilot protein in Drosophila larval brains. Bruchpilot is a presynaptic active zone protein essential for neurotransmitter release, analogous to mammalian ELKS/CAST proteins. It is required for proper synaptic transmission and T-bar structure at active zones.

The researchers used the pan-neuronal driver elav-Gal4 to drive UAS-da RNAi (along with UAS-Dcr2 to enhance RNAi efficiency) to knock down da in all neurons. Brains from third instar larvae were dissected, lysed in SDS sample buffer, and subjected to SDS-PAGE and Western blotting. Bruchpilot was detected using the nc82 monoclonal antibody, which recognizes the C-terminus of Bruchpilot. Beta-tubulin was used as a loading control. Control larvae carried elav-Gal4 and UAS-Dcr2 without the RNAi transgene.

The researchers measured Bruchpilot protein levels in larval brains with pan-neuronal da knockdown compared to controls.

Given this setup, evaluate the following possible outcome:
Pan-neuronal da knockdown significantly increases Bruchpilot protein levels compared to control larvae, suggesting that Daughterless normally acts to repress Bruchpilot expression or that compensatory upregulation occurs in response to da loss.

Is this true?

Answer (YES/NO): NO